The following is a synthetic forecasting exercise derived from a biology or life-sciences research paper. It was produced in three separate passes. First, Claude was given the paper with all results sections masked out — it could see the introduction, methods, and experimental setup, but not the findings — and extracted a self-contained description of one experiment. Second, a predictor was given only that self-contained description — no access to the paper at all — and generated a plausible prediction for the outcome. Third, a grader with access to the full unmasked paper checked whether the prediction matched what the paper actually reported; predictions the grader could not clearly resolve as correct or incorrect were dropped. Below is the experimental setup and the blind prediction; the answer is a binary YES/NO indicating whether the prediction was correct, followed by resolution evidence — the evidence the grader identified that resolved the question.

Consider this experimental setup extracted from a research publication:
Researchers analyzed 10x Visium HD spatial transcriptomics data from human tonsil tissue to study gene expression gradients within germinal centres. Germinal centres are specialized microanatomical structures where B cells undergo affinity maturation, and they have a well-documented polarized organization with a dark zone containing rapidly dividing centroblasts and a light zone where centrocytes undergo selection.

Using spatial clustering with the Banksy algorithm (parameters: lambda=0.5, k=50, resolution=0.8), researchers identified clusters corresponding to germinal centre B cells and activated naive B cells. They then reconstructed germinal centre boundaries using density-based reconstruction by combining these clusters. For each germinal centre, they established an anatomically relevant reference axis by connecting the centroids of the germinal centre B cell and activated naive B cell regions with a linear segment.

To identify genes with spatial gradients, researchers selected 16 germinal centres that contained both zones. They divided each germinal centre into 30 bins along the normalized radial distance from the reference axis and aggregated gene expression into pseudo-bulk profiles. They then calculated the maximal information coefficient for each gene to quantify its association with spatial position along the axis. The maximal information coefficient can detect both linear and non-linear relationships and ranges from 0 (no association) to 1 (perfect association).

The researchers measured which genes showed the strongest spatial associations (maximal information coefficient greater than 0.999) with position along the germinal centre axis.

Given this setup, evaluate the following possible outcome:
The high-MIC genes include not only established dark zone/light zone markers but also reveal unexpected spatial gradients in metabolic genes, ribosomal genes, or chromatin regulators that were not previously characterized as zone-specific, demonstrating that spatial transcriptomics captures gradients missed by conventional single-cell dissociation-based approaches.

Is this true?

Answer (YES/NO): NO